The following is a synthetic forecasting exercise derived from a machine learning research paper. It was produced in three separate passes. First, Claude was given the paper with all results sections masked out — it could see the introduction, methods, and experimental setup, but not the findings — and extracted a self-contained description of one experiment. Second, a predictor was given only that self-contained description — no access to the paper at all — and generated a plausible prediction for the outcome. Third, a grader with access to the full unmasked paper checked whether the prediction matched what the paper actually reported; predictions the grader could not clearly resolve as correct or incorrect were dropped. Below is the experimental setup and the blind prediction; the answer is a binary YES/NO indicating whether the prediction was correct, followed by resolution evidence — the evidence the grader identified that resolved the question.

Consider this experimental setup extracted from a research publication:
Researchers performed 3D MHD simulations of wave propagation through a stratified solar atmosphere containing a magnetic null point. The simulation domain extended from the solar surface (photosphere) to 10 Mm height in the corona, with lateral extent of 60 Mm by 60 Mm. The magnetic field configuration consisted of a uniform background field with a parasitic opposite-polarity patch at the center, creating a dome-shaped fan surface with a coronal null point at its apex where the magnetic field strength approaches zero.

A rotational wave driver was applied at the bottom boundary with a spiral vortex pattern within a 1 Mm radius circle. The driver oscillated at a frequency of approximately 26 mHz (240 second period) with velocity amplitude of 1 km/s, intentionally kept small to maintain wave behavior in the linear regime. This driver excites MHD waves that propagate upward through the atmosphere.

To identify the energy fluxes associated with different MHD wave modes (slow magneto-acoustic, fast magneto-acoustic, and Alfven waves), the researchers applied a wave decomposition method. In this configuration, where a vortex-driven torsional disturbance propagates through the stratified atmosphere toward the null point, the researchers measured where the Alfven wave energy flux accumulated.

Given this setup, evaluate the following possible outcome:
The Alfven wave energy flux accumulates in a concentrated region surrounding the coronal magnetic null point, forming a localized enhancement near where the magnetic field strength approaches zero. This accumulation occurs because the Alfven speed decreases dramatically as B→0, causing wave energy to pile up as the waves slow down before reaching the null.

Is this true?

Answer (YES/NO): NO